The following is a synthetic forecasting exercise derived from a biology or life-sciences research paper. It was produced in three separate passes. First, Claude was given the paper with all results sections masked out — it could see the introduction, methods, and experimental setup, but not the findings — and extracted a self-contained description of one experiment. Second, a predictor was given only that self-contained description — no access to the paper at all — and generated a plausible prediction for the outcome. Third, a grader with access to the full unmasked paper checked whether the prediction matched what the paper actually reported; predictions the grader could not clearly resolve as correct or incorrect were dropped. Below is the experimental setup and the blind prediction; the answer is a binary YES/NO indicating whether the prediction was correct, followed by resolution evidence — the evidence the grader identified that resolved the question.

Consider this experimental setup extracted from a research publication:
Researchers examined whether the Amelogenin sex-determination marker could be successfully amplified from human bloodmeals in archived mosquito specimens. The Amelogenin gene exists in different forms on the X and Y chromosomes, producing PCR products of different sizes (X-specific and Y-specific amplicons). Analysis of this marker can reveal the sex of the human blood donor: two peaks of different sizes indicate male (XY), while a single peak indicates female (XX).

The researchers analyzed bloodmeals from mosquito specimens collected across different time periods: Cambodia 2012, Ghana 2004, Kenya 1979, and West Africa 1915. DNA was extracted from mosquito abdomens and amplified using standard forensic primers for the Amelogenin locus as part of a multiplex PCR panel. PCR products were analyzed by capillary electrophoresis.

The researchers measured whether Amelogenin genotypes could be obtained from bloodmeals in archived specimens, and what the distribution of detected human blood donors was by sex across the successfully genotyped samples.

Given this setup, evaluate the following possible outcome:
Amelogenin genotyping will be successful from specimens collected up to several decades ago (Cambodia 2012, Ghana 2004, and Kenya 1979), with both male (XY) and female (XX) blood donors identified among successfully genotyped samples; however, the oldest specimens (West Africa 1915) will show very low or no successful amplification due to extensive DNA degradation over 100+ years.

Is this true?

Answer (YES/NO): NO